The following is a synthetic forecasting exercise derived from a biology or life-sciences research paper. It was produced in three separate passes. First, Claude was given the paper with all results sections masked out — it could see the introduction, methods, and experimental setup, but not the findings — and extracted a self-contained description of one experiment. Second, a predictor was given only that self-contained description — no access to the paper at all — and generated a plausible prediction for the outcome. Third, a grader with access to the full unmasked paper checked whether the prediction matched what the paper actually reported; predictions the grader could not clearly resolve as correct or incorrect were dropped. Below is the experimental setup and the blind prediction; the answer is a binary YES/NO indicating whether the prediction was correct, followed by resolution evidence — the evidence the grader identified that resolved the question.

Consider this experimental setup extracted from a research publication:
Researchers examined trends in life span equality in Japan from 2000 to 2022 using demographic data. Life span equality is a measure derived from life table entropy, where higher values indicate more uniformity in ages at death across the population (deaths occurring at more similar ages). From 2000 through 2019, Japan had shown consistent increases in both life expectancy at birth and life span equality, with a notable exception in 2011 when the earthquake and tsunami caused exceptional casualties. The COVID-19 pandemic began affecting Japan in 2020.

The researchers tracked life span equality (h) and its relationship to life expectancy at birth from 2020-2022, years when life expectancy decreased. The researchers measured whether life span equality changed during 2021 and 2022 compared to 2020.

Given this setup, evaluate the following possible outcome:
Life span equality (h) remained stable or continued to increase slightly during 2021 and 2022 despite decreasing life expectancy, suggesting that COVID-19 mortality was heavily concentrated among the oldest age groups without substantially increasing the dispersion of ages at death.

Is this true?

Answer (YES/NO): YES